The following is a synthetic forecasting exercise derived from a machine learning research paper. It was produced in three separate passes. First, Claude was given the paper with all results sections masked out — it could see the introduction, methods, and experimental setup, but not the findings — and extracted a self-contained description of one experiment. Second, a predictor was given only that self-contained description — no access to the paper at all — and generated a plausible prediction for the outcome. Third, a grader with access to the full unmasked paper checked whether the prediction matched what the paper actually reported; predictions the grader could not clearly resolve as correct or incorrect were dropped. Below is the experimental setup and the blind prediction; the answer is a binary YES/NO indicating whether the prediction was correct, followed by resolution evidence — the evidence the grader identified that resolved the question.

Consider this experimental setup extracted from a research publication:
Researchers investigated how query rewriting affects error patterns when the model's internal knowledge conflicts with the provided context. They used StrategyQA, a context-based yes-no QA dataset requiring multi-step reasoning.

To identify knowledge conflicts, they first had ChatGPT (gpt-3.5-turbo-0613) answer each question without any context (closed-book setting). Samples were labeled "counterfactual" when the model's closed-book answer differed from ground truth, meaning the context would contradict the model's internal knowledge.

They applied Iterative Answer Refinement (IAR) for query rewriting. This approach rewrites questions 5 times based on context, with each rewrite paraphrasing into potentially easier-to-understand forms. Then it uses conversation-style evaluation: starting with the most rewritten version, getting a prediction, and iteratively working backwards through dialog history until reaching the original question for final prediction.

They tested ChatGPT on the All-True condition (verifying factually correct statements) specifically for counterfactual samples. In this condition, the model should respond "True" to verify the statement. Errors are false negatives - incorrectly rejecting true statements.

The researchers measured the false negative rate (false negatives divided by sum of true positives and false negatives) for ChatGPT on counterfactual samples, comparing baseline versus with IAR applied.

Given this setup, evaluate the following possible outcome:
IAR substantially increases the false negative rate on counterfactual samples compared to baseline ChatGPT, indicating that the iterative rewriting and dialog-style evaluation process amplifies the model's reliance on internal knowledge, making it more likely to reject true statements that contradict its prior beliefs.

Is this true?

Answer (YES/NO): NO